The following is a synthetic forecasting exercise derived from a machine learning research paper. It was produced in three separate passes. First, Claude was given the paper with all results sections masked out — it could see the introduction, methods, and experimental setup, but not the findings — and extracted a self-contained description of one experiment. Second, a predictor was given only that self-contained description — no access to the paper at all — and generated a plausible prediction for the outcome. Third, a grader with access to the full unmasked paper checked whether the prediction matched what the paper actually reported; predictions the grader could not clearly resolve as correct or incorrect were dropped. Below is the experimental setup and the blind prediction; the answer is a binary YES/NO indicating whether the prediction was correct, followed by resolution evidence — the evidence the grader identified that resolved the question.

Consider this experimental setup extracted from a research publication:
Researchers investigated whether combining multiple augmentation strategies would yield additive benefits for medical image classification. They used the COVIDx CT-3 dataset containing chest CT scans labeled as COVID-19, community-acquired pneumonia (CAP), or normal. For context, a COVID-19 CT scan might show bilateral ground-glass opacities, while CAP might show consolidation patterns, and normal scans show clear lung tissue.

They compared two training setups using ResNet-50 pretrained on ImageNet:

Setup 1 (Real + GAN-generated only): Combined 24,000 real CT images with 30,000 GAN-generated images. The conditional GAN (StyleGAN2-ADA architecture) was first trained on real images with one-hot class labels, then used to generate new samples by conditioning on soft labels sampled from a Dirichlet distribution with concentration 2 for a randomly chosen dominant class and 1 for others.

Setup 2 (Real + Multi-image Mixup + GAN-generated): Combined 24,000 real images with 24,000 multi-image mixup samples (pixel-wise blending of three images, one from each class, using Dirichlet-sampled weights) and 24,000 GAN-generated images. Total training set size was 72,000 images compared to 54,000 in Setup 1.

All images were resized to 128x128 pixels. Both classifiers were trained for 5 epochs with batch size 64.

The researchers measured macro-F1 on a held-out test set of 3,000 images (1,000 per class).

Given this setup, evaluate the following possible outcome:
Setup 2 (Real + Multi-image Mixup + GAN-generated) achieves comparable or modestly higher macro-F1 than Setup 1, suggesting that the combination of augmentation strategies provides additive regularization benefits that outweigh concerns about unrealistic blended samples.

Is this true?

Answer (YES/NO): NO